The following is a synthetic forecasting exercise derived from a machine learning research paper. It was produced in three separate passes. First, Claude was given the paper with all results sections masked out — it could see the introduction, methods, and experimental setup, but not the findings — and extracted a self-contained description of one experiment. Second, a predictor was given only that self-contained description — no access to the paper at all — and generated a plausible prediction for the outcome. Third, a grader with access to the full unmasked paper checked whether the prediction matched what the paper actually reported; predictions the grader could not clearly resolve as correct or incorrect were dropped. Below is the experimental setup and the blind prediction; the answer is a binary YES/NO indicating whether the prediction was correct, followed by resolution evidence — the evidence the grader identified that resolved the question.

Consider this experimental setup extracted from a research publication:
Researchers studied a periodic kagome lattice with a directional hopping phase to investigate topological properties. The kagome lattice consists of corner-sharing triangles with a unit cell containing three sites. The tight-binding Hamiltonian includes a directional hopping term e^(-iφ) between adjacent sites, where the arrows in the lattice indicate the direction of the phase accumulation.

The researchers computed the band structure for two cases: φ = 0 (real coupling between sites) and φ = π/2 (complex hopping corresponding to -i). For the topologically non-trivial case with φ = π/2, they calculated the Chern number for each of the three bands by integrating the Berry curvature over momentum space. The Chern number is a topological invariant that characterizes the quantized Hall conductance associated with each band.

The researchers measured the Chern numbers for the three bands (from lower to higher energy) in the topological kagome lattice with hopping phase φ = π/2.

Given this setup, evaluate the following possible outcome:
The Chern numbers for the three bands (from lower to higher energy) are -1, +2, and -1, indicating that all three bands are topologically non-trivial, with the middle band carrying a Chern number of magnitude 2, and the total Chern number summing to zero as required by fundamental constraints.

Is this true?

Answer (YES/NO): NO